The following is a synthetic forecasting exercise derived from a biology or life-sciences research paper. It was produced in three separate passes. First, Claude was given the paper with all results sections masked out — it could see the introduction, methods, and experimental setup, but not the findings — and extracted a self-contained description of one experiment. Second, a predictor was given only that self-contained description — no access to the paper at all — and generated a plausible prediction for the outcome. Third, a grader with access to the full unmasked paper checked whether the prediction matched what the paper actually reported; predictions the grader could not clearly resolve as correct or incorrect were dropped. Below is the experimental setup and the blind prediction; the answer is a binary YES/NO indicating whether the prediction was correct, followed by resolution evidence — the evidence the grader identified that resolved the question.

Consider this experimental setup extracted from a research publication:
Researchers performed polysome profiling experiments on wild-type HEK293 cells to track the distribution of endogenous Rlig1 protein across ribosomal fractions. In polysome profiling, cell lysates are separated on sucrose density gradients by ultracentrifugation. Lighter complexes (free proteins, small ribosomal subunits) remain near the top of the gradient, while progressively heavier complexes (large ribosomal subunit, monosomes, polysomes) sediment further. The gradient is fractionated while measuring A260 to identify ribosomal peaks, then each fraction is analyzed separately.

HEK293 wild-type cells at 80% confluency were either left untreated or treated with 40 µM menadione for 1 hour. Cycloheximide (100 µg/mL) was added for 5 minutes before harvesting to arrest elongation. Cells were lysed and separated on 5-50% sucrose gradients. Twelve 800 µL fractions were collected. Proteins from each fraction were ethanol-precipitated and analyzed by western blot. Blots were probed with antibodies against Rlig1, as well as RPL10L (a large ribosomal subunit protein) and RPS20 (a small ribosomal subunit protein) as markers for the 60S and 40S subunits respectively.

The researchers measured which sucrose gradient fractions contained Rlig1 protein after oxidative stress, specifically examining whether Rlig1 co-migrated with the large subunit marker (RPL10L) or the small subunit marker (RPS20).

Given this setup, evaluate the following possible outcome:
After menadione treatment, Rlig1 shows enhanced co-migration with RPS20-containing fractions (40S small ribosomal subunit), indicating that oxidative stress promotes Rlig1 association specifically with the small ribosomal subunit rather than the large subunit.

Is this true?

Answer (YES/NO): NO